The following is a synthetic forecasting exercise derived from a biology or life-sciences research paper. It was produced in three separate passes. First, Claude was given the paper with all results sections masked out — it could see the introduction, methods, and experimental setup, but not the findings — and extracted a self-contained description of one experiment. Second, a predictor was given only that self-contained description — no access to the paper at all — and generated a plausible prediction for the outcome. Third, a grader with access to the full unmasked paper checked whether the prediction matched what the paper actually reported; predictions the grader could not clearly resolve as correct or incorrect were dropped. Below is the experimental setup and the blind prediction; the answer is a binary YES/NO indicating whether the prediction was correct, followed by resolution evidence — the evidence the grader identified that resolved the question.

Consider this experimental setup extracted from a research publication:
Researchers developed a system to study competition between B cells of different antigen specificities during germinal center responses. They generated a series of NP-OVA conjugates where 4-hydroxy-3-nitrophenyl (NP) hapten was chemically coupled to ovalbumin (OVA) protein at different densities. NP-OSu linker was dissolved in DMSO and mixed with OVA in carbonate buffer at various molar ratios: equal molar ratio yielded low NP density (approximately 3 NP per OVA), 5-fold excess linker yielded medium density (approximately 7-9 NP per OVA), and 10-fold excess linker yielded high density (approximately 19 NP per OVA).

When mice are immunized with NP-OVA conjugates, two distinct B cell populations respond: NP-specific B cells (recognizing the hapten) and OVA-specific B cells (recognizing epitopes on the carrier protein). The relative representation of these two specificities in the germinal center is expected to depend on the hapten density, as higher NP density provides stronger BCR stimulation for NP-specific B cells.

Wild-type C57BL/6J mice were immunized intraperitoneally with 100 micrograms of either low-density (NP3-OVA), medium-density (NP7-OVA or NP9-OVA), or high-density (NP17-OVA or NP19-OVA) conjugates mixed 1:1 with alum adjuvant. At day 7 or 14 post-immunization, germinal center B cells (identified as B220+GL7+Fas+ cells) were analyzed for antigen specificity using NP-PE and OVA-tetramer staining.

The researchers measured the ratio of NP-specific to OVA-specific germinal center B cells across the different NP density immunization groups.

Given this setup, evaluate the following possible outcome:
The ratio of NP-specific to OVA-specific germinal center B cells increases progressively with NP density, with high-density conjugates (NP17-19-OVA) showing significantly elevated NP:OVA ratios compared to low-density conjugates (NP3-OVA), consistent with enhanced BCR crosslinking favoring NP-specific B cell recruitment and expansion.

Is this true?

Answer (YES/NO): YES